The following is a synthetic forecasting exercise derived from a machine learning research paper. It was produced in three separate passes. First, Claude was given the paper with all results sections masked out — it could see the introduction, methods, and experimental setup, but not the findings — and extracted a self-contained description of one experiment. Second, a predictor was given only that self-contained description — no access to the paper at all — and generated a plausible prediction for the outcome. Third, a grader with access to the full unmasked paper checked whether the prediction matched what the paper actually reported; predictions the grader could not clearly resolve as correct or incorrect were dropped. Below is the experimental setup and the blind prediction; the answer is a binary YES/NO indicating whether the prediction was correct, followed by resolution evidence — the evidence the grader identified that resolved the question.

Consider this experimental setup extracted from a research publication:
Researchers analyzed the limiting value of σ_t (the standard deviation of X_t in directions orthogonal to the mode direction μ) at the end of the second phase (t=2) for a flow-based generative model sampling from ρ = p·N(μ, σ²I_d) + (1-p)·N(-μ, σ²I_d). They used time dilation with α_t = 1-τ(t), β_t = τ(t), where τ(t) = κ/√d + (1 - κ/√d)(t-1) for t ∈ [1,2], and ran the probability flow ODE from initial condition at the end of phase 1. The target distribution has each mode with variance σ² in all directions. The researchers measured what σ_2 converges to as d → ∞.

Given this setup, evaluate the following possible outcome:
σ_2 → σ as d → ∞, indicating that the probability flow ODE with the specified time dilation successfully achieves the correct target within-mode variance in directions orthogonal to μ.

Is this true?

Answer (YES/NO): YES